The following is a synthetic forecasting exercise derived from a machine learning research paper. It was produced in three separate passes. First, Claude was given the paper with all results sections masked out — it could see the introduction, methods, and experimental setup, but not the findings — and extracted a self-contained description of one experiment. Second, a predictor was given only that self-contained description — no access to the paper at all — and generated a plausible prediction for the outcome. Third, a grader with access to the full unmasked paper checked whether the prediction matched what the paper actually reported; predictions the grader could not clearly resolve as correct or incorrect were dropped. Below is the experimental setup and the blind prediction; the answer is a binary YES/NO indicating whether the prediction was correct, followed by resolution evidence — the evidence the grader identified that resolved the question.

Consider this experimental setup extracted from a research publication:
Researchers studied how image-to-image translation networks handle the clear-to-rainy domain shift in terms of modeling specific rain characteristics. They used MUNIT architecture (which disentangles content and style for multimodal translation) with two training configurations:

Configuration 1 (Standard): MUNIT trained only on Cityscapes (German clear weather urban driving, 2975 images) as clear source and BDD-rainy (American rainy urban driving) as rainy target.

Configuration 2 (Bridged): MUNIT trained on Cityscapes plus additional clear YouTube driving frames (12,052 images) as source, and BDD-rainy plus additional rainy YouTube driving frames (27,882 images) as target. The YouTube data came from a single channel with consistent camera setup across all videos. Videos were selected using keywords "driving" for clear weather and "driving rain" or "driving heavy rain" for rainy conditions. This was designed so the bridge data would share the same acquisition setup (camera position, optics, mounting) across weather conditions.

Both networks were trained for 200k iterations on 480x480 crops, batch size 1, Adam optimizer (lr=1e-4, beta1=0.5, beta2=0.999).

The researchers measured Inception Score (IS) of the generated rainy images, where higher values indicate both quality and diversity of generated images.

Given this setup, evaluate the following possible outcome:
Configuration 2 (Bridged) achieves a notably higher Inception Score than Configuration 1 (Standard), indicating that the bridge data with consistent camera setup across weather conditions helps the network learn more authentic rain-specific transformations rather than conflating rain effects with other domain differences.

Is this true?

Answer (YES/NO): NO